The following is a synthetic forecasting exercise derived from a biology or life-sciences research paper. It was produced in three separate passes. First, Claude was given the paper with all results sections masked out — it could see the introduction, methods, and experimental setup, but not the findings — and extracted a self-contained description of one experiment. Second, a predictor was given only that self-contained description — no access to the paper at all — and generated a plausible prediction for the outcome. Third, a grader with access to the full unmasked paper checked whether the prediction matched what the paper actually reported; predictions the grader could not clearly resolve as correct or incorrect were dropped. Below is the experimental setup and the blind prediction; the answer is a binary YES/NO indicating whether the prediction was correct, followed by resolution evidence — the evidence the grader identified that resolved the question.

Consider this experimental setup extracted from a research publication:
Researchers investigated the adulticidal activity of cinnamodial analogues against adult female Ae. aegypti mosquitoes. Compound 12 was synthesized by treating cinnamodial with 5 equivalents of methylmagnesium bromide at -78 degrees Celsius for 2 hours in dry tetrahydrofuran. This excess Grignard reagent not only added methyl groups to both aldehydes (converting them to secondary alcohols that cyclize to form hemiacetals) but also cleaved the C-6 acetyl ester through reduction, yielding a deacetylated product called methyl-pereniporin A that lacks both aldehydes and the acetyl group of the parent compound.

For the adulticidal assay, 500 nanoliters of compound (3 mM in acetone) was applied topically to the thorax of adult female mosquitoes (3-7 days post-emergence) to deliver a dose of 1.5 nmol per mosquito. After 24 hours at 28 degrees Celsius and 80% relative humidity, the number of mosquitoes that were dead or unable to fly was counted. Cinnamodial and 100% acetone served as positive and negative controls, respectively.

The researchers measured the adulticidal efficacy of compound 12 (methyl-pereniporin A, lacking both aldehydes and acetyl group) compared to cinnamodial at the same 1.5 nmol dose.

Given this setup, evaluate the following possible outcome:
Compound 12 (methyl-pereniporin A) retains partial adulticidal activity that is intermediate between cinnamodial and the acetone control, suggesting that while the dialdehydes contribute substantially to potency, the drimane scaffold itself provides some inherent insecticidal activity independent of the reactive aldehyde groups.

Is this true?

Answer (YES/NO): NO